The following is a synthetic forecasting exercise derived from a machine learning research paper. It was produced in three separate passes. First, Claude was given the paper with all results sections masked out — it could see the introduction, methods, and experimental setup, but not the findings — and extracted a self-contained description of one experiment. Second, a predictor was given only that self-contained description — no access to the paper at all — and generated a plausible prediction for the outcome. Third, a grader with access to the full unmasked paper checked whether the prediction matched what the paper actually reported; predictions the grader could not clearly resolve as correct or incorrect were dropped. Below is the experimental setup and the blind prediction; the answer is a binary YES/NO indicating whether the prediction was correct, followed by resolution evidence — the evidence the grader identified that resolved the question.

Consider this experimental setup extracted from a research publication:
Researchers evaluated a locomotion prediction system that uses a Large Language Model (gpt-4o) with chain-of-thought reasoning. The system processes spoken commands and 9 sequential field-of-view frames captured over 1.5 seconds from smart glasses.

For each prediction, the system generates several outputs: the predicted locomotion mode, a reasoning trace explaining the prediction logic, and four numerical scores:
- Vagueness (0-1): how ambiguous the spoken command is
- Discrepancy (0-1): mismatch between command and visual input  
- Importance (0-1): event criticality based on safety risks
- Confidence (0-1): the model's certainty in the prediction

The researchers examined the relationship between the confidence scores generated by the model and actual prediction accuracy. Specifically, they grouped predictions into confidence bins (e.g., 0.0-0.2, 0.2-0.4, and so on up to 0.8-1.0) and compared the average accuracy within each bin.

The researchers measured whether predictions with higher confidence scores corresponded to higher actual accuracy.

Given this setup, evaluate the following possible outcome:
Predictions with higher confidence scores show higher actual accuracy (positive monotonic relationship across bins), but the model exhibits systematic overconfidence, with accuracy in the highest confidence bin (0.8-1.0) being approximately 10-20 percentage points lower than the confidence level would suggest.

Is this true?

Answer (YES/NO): NO